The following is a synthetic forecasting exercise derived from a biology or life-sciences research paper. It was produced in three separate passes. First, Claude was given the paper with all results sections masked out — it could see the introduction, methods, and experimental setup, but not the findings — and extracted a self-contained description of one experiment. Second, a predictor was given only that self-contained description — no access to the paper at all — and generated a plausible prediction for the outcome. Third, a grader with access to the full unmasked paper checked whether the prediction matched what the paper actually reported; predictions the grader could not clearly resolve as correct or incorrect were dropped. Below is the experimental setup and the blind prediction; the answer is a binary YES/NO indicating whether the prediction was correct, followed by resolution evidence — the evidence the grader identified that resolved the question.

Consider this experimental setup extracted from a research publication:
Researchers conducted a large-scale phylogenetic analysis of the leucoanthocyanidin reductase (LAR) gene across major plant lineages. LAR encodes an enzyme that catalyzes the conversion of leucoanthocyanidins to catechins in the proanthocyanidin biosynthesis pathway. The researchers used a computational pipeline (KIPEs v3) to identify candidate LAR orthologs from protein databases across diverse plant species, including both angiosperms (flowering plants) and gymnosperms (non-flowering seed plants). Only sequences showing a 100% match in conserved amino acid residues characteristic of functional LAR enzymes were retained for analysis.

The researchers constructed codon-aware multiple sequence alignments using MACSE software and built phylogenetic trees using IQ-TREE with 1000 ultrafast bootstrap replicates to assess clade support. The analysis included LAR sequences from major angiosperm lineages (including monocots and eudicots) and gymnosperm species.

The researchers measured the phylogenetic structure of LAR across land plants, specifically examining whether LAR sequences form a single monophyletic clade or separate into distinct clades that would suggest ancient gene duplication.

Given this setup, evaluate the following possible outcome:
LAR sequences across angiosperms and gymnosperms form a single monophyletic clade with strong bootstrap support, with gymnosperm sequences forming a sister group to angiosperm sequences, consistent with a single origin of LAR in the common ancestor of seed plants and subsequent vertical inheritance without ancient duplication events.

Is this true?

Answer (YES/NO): NO